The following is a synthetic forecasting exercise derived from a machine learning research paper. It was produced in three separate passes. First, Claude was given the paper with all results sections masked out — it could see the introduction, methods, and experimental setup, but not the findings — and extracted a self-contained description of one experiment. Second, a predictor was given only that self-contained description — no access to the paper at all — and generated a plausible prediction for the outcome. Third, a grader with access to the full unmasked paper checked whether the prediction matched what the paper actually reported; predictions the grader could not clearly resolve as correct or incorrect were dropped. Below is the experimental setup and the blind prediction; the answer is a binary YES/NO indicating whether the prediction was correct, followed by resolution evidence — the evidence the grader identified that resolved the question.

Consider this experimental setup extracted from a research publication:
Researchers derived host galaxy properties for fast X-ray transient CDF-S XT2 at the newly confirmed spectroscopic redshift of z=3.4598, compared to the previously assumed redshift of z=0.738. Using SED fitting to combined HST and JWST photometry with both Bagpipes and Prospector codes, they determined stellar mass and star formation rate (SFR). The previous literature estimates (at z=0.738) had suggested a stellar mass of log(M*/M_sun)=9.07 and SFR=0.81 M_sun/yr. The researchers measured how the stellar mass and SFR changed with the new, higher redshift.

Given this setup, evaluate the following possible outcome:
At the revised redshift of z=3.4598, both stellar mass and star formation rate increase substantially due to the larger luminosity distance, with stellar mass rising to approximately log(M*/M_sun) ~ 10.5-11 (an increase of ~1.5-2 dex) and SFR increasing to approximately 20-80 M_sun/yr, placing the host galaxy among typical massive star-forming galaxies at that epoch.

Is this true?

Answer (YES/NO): NO